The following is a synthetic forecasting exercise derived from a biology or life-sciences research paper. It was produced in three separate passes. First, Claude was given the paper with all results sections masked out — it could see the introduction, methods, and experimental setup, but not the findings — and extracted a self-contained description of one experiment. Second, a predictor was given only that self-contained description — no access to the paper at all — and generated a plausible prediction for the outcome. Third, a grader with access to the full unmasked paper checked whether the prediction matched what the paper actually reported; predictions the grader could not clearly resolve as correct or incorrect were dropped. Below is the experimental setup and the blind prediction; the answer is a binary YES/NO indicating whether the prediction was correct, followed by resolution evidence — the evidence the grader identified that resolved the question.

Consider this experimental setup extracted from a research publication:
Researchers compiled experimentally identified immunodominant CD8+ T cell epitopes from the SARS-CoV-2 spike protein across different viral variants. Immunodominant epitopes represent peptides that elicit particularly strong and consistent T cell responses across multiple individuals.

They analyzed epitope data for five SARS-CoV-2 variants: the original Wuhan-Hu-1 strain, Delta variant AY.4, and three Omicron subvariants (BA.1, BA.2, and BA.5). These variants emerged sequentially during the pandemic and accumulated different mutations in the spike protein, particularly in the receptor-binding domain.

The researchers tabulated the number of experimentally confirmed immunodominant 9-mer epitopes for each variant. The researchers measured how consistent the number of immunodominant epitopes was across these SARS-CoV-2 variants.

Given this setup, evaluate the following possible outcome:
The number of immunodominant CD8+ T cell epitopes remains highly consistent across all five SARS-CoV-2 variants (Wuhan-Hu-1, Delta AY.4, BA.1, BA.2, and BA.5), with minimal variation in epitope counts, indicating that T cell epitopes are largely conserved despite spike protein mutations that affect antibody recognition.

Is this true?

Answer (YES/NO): YES